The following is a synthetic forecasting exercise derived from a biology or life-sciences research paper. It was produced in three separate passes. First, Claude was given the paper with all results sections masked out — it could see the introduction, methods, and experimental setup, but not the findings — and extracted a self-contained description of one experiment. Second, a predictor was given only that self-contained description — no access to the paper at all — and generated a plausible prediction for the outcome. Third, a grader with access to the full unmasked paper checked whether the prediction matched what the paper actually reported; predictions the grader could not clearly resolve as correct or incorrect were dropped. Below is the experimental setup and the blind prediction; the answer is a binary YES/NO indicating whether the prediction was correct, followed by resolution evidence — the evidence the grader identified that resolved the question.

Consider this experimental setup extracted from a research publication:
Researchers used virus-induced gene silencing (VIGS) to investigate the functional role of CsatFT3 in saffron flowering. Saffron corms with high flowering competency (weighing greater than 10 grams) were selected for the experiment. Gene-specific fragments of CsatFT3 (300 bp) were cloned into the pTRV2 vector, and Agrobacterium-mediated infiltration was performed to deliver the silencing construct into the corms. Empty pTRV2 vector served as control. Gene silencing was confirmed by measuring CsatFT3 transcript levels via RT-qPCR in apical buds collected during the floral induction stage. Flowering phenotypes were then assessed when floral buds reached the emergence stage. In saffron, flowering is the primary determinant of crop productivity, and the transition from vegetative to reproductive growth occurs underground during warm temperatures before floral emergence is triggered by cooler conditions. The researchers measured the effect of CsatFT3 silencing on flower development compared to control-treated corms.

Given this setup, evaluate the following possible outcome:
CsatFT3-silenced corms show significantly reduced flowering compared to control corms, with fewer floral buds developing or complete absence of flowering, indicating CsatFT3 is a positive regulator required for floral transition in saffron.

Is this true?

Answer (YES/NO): YES